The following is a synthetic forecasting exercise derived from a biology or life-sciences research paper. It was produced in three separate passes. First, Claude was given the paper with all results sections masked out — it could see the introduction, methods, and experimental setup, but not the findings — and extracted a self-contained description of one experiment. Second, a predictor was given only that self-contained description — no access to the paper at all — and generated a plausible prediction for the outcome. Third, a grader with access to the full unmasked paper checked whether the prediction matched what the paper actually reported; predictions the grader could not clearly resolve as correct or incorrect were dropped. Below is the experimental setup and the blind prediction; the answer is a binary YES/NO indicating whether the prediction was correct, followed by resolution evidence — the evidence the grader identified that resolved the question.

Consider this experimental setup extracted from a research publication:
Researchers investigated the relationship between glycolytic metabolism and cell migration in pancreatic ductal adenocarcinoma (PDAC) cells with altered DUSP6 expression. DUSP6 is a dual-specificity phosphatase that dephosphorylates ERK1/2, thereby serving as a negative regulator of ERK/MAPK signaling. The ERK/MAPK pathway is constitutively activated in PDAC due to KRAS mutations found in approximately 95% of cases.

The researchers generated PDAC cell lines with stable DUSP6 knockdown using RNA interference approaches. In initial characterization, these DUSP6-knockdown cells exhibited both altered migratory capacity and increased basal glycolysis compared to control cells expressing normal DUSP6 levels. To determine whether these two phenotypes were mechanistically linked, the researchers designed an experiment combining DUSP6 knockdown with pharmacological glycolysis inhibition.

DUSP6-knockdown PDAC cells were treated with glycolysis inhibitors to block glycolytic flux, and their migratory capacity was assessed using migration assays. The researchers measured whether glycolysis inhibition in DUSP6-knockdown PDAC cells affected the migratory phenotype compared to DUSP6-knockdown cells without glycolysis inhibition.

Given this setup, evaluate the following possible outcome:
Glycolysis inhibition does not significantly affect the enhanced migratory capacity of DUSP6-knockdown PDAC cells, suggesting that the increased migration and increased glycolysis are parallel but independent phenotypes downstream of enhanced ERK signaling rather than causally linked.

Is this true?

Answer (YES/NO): NO